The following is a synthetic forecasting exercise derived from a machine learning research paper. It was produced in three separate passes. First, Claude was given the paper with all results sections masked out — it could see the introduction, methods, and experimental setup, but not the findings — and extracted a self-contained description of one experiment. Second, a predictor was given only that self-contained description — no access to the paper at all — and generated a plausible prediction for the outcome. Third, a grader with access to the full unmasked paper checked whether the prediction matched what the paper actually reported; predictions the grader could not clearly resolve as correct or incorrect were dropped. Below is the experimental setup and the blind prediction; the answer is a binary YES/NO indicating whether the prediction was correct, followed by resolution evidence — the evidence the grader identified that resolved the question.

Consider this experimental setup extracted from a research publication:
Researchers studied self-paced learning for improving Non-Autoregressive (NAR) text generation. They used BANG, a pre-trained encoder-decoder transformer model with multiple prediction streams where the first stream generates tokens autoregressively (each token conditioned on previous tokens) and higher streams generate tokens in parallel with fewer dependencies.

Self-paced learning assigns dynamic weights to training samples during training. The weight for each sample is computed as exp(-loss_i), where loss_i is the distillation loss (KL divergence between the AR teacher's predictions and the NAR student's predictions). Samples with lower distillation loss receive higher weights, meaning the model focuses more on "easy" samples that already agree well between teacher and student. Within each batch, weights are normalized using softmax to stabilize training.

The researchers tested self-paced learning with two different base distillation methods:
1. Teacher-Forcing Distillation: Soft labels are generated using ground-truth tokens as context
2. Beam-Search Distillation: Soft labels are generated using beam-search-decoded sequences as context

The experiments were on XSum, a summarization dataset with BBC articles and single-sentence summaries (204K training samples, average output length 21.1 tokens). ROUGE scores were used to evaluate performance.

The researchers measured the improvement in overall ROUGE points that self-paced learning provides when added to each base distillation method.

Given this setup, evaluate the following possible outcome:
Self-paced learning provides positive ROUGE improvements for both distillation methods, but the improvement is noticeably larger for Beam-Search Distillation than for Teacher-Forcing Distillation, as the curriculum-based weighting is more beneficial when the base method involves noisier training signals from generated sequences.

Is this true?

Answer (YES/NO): NO